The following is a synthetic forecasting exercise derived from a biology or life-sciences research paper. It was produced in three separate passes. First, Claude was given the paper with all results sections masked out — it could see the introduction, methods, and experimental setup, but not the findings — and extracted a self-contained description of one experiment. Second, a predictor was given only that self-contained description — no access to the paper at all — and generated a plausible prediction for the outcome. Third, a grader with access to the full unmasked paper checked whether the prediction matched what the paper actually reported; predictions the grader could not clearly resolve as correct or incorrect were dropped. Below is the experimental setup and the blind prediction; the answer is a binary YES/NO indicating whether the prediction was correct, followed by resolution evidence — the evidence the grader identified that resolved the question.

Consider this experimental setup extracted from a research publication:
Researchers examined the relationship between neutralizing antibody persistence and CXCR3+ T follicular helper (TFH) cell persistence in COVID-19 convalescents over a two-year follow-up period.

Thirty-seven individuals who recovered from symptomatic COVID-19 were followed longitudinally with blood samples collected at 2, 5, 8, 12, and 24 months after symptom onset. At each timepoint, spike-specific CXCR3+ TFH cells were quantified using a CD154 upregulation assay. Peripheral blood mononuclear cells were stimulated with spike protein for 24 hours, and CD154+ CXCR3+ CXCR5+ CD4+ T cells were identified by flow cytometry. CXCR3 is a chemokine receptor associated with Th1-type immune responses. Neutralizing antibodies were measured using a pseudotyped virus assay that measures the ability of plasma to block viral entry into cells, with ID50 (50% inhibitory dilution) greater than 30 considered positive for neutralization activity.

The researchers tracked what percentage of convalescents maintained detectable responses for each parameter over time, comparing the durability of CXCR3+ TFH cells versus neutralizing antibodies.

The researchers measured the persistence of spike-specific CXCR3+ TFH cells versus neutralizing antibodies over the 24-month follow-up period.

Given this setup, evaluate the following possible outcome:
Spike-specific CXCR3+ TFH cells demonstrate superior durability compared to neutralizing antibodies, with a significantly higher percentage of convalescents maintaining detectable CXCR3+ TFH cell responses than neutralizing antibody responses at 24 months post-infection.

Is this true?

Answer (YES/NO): NO